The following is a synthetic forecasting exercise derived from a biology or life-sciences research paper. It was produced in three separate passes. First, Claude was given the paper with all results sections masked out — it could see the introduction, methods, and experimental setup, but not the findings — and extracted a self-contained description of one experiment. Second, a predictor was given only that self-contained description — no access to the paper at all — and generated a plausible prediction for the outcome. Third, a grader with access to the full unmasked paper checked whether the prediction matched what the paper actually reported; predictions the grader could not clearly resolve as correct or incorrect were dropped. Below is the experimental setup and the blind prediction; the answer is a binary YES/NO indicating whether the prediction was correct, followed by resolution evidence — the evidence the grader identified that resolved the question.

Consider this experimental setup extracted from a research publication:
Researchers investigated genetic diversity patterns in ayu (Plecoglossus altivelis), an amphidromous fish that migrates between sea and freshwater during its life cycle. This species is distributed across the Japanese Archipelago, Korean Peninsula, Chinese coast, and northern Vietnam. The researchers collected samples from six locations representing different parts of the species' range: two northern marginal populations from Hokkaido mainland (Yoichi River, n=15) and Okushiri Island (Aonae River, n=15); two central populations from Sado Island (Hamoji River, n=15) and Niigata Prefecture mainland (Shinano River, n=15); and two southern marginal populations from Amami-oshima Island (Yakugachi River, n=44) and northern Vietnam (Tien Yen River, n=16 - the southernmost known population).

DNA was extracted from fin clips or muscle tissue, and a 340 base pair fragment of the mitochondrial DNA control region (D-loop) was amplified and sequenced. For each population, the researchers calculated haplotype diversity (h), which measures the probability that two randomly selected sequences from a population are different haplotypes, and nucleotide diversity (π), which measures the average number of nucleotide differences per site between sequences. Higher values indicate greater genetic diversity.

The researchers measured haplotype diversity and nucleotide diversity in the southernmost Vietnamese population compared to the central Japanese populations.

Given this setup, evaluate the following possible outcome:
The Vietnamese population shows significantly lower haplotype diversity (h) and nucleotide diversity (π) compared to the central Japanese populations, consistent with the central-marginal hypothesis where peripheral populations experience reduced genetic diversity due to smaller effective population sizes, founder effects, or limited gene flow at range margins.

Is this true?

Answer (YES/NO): YES